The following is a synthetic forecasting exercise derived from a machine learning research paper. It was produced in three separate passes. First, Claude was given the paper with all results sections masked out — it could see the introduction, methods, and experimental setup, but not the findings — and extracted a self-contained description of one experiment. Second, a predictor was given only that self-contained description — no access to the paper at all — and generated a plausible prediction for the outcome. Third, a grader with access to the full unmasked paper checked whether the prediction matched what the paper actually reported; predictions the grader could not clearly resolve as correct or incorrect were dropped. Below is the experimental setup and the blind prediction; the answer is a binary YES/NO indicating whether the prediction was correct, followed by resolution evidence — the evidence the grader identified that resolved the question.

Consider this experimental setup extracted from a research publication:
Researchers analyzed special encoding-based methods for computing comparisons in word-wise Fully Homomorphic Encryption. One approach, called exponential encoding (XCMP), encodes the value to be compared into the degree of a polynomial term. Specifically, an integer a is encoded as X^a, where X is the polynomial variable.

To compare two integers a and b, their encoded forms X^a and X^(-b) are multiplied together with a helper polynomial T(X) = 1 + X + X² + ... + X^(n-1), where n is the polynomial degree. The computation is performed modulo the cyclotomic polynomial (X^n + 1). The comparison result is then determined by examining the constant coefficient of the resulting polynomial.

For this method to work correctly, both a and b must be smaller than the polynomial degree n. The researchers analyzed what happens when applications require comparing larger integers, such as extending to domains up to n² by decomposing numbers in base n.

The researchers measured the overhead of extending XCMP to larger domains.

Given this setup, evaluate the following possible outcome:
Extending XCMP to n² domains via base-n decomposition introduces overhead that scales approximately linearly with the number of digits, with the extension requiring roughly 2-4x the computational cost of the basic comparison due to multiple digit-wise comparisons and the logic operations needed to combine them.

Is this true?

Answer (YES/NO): NO